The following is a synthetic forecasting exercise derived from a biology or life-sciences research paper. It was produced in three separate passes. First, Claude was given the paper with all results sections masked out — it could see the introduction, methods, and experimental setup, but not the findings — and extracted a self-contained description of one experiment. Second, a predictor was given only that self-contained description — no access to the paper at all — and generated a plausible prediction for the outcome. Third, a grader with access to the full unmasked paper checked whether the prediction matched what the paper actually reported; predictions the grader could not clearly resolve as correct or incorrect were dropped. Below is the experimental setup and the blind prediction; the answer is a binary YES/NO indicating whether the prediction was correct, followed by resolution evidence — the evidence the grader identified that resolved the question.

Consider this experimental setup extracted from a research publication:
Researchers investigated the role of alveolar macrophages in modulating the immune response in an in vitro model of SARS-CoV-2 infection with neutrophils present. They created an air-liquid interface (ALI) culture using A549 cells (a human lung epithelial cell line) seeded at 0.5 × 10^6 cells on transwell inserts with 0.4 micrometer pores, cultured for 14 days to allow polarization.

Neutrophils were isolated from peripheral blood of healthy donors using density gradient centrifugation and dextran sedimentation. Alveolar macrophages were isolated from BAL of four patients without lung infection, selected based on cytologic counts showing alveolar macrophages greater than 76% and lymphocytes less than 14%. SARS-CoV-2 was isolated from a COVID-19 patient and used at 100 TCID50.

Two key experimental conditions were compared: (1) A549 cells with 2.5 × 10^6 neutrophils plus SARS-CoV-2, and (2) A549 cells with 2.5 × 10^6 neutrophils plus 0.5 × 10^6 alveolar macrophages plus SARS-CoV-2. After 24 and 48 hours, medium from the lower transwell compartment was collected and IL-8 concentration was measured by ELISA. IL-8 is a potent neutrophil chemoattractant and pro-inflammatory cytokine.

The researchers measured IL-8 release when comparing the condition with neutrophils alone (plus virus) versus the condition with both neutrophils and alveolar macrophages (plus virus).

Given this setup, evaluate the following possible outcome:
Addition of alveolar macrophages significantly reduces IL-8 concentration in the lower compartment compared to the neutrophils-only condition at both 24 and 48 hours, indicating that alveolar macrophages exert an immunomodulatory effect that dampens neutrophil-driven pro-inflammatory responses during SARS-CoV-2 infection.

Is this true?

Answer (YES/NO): NO